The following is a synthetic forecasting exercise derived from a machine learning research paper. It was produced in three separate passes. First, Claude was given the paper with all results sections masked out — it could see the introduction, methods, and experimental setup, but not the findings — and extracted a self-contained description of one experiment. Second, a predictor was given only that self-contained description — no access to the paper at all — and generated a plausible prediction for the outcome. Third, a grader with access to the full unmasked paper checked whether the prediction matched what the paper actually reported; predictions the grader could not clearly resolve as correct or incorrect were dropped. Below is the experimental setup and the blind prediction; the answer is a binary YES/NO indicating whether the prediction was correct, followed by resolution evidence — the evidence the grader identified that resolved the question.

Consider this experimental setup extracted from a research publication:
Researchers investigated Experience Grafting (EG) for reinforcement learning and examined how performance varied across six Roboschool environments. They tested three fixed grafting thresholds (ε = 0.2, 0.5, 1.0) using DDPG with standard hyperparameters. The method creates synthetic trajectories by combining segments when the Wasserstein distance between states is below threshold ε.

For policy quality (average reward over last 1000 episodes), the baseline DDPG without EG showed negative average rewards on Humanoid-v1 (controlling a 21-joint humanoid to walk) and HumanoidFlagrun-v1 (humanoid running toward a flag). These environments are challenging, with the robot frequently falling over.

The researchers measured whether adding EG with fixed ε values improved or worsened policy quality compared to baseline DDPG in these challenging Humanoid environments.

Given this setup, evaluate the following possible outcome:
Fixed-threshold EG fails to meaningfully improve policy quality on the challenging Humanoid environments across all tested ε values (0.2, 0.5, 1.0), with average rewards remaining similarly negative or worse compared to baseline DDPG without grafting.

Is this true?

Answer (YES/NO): YES